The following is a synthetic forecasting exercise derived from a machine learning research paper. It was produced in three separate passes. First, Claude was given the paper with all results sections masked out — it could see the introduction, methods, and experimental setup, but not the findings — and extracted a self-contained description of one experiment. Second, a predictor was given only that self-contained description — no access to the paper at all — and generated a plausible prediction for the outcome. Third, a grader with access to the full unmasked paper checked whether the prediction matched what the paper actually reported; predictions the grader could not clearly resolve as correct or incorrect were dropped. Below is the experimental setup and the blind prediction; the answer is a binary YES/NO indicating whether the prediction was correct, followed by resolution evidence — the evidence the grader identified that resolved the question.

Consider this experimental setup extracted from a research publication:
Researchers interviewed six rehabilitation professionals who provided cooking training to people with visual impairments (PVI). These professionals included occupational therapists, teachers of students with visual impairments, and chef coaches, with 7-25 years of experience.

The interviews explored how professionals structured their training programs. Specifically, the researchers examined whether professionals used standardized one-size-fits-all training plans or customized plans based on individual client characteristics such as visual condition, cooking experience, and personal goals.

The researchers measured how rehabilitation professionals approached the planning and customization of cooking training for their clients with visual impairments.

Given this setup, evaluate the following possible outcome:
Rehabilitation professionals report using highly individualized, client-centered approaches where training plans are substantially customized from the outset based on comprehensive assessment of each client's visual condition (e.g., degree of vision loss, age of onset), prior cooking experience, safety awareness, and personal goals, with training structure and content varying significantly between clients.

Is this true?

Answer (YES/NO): NO